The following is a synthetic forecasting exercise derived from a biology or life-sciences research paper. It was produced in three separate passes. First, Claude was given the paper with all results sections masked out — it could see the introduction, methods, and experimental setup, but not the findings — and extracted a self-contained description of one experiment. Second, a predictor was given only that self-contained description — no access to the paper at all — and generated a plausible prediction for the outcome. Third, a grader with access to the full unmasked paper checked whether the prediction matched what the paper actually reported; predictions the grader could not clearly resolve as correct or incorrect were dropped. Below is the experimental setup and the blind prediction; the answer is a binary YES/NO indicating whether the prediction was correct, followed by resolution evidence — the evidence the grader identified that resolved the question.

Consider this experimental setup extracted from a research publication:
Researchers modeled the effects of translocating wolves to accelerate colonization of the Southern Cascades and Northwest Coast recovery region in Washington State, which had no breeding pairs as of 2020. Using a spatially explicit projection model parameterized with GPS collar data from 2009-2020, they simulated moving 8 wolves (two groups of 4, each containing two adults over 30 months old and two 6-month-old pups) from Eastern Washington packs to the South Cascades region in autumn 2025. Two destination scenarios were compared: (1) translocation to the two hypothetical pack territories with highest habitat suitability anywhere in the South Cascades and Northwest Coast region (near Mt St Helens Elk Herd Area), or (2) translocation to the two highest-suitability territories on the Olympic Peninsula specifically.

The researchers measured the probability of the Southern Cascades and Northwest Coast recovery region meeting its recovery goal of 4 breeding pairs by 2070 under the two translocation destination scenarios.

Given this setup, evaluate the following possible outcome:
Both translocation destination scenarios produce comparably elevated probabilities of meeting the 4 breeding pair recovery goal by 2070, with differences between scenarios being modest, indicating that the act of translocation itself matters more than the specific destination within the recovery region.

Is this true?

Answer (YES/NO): NO